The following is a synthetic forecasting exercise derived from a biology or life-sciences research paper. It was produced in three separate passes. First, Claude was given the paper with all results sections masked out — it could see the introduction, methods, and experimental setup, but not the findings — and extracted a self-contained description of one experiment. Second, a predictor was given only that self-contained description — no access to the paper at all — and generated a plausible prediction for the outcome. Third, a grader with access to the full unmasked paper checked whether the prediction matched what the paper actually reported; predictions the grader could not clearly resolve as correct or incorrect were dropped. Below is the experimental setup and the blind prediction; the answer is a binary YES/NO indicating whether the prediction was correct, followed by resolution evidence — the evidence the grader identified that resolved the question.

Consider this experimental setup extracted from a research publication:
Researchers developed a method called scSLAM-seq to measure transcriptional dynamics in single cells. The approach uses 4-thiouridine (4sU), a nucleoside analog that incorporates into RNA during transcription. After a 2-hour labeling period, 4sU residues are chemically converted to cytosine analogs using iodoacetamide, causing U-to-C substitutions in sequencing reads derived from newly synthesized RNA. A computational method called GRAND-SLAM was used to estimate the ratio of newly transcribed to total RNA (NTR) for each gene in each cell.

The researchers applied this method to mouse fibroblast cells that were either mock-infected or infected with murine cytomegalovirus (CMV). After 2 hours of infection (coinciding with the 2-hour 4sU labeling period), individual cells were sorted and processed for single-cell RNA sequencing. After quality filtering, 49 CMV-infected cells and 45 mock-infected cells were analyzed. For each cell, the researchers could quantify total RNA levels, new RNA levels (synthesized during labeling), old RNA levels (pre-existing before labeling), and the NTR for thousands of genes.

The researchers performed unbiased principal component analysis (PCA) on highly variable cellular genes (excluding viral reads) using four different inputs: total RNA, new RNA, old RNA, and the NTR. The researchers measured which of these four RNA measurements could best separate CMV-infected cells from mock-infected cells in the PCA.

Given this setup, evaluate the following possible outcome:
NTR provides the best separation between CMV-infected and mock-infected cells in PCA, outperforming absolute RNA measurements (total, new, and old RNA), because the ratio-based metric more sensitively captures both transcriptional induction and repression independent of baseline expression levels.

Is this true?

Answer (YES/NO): YES